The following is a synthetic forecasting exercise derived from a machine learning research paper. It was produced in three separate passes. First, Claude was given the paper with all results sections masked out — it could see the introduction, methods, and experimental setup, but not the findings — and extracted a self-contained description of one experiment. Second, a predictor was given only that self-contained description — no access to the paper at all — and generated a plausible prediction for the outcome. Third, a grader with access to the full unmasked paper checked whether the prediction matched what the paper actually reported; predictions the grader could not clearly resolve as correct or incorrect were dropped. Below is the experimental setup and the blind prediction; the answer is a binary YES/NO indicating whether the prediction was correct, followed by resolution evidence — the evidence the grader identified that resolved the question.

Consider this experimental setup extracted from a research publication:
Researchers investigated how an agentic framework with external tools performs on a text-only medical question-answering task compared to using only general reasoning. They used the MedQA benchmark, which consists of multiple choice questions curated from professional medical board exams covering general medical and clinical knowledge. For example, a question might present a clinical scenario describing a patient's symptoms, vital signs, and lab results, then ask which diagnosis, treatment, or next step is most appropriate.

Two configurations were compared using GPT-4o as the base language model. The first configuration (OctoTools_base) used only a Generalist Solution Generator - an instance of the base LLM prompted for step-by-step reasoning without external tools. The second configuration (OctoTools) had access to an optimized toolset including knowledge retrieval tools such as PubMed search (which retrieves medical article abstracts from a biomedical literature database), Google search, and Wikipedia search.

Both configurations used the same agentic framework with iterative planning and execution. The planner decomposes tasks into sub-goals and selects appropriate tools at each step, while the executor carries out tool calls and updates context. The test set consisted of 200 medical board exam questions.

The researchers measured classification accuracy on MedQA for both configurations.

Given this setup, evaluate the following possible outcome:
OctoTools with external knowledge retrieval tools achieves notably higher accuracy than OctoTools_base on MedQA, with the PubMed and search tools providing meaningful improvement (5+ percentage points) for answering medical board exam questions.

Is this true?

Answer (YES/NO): NO